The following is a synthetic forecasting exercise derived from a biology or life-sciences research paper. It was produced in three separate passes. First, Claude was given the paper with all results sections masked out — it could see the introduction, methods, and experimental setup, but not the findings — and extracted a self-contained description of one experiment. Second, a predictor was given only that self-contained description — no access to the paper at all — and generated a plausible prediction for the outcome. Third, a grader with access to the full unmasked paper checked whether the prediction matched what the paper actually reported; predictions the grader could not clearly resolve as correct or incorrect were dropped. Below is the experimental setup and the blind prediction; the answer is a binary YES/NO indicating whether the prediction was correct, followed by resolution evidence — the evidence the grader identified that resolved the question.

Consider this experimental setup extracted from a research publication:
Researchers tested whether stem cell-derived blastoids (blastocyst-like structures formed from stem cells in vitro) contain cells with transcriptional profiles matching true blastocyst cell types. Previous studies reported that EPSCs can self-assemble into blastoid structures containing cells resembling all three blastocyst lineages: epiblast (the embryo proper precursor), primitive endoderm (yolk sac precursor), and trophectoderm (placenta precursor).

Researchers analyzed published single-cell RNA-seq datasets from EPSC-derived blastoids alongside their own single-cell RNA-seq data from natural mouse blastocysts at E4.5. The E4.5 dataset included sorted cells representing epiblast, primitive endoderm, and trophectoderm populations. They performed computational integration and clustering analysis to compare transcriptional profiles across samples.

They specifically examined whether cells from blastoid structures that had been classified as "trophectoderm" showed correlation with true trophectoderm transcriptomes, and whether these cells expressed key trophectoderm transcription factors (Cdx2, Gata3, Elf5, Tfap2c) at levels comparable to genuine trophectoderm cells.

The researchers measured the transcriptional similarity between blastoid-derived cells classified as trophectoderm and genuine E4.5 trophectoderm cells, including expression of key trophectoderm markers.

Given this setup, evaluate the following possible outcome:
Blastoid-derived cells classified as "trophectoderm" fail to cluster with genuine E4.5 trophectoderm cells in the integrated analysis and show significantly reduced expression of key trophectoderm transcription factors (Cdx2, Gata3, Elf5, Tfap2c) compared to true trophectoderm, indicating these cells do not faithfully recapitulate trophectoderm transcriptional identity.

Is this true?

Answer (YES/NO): YES